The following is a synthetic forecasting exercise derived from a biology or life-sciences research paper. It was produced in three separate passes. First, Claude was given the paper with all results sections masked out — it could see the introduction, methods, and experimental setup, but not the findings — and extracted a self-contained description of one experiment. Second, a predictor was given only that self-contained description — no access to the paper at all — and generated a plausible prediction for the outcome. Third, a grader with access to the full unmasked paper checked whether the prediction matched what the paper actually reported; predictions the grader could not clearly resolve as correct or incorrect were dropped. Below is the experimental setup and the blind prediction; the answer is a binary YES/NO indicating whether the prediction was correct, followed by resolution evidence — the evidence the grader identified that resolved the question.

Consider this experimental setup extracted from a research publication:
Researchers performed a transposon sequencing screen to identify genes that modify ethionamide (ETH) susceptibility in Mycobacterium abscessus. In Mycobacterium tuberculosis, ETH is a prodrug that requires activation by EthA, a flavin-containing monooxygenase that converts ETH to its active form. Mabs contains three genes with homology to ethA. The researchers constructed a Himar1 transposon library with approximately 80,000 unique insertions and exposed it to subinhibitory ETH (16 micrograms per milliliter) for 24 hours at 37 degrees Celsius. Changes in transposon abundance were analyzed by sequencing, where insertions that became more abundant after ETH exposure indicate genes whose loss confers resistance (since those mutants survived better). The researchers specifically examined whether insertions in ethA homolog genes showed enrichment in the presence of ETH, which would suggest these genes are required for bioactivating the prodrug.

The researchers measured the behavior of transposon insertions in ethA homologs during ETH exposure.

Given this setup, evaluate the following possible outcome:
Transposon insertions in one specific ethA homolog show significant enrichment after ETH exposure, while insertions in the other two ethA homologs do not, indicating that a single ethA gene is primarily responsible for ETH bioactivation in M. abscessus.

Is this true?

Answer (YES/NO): NO